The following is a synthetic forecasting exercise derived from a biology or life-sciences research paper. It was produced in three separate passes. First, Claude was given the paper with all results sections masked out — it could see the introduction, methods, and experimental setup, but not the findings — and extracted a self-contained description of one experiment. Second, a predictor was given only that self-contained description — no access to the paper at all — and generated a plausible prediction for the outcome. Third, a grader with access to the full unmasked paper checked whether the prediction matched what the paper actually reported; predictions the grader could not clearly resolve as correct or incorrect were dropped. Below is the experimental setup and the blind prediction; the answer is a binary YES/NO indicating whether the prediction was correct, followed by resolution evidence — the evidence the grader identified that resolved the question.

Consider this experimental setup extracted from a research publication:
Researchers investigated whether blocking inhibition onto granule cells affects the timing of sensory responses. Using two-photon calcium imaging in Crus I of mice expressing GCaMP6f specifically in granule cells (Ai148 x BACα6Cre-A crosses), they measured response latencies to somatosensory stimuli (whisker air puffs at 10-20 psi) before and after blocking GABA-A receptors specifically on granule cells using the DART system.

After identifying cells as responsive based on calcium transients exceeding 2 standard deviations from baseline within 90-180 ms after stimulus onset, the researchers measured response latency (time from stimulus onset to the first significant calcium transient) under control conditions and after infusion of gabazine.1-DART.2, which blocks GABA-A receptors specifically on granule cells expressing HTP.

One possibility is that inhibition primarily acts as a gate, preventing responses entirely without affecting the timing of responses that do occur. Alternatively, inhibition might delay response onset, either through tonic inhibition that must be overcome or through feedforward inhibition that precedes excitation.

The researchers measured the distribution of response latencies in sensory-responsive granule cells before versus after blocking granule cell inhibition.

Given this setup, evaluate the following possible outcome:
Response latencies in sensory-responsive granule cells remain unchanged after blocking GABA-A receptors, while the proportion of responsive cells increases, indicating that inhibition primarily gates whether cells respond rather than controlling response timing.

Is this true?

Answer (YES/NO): NO